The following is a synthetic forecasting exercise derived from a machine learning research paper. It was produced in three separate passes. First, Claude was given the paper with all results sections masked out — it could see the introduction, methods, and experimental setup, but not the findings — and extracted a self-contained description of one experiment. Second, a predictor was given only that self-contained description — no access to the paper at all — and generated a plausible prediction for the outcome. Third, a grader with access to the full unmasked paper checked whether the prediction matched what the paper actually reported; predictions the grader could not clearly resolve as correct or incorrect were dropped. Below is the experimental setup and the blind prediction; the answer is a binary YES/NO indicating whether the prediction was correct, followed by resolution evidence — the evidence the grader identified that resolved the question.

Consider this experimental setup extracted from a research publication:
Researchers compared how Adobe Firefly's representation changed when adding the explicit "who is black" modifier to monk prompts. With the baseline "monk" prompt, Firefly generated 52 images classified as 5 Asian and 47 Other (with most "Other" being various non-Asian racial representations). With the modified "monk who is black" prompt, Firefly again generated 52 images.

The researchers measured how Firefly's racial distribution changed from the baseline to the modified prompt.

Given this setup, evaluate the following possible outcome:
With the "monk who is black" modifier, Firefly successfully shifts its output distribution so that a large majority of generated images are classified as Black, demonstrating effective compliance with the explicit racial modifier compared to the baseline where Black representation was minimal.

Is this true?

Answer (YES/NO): NO